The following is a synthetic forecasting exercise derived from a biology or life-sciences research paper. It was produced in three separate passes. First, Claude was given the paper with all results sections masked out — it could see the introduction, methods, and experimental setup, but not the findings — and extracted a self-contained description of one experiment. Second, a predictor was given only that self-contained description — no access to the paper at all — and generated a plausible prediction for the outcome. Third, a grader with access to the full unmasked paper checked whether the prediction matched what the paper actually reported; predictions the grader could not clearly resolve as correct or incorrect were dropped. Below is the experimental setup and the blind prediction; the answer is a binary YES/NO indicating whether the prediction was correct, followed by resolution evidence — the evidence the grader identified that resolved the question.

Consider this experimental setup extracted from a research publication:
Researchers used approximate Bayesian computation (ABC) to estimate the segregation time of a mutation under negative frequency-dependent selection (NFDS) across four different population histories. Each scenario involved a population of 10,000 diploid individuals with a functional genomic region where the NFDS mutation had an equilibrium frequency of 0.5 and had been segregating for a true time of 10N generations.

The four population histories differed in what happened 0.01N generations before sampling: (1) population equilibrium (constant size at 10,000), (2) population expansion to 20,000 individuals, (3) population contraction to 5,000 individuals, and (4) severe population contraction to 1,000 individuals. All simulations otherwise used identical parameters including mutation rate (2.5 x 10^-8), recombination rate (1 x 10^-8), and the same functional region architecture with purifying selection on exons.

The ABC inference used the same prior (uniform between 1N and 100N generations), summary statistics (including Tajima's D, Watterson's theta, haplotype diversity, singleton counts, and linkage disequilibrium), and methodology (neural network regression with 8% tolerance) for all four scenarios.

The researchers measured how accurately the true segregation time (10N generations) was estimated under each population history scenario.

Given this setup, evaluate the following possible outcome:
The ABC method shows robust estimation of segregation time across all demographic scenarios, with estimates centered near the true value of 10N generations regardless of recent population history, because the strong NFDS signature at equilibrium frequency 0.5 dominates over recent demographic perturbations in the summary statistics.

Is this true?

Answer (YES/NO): YES